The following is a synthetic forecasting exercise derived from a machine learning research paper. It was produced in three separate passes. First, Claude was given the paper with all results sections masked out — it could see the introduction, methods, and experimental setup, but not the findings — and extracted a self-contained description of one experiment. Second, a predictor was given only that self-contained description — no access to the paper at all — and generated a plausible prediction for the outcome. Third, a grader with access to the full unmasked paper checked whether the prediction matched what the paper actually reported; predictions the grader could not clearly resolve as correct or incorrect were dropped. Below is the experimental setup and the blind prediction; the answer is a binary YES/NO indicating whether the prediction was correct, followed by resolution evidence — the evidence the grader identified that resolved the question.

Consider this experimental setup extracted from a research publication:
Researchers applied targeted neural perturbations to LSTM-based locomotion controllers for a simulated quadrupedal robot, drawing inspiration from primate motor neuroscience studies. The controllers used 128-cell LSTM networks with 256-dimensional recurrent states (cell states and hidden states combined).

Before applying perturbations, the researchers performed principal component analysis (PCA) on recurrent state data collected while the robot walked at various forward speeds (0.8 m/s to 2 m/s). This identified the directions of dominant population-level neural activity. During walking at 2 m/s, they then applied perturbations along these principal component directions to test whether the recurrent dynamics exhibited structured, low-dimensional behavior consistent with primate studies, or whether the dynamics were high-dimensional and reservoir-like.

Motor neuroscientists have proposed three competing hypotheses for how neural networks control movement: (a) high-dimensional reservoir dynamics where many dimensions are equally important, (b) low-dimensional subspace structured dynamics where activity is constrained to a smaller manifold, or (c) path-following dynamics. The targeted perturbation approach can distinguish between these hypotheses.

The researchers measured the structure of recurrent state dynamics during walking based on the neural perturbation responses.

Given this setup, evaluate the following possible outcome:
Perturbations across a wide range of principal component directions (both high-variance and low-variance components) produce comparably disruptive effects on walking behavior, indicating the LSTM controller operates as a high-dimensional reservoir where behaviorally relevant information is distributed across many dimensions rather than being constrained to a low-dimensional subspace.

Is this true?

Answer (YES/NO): NO